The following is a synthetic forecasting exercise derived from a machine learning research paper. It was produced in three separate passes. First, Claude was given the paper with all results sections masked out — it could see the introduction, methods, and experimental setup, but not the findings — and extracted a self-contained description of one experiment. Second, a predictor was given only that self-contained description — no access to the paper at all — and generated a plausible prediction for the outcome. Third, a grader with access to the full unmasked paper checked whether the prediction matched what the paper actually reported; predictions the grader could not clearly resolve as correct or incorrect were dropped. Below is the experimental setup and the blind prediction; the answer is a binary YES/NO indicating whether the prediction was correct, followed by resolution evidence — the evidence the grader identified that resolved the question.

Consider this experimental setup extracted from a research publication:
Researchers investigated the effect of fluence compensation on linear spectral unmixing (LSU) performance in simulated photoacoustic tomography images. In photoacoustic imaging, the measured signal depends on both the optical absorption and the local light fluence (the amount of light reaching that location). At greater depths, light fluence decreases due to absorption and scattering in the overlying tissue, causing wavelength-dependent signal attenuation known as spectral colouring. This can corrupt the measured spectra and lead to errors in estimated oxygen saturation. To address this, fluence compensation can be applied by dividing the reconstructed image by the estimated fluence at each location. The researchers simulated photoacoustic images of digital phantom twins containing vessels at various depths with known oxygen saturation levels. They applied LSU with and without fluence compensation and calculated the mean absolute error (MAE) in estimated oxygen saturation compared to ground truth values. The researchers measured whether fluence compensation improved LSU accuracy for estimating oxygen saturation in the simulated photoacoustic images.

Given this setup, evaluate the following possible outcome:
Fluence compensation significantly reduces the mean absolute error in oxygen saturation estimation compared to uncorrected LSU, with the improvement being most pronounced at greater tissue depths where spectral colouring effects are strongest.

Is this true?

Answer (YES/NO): NO